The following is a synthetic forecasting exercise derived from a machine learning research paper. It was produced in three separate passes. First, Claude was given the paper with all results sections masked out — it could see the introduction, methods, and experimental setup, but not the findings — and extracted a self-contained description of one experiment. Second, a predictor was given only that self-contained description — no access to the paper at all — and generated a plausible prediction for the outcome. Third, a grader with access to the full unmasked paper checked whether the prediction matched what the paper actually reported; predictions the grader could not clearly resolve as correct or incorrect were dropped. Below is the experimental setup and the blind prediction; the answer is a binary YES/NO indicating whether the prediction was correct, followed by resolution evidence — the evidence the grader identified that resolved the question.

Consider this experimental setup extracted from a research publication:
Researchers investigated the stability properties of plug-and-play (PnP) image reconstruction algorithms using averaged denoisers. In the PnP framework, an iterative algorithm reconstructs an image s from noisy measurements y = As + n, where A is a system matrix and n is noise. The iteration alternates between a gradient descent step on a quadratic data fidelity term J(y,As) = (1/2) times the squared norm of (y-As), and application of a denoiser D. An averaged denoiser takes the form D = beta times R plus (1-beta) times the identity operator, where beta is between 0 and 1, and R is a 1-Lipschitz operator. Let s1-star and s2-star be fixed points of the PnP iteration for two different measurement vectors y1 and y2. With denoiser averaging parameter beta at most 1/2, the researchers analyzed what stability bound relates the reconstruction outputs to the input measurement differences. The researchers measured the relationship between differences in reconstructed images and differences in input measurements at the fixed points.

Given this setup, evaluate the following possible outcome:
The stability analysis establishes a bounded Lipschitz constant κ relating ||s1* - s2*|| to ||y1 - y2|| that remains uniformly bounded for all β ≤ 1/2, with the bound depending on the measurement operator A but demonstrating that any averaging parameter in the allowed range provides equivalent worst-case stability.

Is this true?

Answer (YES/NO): YES